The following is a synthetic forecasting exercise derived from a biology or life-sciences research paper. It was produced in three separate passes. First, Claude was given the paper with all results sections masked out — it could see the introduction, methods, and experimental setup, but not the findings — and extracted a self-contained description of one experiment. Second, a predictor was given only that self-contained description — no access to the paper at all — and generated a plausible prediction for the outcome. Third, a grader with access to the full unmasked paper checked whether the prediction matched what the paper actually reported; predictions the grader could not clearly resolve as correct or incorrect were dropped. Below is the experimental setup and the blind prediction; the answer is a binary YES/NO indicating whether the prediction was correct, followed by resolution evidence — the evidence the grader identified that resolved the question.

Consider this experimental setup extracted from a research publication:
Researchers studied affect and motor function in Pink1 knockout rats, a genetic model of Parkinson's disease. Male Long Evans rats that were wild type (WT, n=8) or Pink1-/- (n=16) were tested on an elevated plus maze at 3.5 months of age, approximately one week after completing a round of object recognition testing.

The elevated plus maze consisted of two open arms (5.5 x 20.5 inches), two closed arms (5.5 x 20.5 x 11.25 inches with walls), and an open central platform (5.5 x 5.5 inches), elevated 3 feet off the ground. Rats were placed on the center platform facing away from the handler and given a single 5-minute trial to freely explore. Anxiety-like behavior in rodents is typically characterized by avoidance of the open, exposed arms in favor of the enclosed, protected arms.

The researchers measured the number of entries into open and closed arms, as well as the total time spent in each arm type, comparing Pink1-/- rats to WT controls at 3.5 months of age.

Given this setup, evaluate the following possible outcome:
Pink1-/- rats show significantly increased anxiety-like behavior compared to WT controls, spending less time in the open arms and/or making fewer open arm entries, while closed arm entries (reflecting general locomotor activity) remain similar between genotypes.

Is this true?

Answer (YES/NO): NO